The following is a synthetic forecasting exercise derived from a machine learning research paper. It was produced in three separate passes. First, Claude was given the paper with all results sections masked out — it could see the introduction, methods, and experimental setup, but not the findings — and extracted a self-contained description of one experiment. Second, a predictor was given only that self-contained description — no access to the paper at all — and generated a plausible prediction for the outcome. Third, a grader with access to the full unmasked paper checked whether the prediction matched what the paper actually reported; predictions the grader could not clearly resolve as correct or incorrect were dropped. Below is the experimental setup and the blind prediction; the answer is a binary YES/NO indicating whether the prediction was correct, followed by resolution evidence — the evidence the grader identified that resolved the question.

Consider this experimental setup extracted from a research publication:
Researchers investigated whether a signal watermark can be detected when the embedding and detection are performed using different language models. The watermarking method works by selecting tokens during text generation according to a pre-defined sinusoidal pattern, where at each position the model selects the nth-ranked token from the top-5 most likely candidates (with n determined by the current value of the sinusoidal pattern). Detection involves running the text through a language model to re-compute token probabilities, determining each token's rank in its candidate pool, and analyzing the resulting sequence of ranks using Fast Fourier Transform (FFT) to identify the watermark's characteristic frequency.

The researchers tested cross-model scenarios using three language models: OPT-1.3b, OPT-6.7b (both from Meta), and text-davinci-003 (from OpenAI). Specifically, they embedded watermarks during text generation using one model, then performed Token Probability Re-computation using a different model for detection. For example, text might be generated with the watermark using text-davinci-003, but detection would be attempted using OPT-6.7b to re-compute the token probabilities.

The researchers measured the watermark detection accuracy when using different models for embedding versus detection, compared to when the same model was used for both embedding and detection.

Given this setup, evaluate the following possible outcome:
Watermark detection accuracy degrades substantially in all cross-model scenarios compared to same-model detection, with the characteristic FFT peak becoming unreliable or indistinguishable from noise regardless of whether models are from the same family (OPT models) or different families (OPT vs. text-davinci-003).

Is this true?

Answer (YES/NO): NO